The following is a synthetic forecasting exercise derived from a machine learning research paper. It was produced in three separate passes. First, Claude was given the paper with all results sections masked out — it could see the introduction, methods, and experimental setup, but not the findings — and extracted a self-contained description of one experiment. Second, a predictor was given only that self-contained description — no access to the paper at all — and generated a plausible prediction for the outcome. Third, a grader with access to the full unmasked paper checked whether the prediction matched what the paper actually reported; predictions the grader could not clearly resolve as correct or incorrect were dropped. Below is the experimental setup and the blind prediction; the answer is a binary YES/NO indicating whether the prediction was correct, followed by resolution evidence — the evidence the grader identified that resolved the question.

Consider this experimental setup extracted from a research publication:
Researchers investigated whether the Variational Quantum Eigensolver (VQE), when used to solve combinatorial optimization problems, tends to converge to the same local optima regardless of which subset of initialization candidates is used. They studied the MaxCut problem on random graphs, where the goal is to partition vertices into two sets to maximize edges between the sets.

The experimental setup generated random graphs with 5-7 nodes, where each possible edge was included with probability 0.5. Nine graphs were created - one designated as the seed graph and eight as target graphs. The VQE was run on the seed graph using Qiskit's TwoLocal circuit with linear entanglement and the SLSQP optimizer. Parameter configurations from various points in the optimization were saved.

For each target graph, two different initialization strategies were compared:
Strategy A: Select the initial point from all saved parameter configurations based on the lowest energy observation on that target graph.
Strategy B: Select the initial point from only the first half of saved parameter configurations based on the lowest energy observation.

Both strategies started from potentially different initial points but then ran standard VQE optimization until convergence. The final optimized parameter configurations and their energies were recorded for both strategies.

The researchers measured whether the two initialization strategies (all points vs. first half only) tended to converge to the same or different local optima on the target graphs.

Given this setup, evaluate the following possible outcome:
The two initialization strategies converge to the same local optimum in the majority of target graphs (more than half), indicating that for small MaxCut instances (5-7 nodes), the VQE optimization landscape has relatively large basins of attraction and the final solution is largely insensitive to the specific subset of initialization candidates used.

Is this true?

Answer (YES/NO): YES